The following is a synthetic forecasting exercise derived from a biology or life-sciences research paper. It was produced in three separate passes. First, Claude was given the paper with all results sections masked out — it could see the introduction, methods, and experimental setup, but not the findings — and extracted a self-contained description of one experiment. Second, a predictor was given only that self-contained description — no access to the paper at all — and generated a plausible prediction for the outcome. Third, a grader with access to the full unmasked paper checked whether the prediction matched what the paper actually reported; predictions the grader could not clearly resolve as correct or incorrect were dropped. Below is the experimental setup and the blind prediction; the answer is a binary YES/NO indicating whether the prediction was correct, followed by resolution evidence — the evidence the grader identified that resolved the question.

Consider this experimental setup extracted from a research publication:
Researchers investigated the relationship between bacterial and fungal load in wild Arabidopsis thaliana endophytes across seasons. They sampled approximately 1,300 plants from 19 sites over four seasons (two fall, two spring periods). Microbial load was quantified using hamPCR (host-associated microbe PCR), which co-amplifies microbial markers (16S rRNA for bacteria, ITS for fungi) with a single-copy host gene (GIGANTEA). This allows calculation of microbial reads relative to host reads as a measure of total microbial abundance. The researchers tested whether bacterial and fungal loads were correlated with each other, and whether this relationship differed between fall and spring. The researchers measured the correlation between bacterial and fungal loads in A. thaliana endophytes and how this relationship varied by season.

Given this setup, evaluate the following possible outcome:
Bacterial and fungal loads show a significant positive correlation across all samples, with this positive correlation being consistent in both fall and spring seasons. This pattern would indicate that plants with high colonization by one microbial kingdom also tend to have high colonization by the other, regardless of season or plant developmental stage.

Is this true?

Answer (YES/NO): NO